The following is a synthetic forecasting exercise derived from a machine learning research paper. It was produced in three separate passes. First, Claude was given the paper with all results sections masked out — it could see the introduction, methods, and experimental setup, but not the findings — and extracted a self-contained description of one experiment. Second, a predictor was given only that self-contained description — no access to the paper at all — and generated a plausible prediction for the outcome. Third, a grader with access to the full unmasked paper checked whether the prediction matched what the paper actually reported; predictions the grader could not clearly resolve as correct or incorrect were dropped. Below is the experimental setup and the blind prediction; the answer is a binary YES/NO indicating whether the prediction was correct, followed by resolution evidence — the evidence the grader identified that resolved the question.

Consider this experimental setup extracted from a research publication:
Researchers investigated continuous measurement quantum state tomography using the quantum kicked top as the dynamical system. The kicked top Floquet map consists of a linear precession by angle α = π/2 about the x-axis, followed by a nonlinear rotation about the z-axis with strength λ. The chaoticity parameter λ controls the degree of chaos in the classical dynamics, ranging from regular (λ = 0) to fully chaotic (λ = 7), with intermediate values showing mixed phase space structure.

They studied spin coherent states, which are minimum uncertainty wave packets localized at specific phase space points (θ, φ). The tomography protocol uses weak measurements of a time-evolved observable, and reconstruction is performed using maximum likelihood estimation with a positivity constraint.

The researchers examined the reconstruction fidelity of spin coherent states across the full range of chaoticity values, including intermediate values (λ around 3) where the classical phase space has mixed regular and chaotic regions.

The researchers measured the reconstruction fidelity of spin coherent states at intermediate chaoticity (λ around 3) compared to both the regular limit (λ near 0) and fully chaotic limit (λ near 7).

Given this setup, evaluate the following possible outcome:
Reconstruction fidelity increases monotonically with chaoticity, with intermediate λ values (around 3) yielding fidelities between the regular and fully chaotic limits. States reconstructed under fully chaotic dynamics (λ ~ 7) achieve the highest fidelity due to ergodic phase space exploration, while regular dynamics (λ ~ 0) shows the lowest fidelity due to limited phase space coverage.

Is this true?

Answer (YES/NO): NO